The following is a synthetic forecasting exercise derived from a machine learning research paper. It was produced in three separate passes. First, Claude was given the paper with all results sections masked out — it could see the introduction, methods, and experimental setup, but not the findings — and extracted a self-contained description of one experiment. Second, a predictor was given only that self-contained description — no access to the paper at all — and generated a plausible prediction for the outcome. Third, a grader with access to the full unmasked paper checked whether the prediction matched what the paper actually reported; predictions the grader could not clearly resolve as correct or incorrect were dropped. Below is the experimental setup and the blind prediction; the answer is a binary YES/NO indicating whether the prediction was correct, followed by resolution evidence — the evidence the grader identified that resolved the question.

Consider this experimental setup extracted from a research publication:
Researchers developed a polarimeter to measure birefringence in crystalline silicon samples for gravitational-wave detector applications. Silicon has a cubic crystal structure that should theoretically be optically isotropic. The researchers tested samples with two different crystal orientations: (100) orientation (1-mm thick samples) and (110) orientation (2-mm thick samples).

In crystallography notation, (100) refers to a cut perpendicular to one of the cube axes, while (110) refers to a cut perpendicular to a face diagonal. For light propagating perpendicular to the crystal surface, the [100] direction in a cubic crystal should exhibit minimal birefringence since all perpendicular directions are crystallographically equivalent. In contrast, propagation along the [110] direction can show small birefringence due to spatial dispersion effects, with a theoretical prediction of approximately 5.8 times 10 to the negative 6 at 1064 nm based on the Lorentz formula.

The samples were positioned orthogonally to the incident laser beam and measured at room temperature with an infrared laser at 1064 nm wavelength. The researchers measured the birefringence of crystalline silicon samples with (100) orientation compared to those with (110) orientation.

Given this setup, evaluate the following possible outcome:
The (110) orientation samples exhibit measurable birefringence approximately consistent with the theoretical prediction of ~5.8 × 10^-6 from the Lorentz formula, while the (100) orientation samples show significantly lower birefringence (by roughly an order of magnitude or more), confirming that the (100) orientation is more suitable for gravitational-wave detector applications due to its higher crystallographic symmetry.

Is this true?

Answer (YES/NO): NO